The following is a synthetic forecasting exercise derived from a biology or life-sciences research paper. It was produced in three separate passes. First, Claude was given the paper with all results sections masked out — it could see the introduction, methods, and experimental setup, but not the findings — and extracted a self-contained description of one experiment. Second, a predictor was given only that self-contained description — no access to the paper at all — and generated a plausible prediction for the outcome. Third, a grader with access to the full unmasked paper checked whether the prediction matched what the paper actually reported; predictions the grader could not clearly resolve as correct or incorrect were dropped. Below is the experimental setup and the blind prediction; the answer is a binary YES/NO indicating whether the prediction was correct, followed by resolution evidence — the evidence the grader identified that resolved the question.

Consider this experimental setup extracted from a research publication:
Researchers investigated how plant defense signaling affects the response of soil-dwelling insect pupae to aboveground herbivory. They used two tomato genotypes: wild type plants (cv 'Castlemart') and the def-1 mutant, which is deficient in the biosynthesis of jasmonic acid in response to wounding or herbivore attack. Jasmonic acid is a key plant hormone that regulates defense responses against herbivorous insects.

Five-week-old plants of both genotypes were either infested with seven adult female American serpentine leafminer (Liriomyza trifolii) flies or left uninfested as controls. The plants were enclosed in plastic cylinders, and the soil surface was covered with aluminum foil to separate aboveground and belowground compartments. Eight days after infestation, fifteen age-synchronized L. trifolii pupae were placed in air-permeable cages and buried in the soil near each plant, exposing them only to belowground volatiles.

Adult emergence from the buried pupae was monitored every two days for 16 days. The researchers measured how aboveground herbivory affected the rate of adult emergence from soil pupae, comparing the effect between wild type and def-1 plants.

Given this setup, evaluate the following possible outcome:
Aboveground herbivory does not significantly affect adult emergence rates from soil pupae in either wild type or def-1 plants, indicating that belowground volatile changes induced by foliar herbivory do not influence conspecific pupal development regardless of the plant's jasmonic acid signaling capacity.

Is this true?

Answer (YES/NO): NO